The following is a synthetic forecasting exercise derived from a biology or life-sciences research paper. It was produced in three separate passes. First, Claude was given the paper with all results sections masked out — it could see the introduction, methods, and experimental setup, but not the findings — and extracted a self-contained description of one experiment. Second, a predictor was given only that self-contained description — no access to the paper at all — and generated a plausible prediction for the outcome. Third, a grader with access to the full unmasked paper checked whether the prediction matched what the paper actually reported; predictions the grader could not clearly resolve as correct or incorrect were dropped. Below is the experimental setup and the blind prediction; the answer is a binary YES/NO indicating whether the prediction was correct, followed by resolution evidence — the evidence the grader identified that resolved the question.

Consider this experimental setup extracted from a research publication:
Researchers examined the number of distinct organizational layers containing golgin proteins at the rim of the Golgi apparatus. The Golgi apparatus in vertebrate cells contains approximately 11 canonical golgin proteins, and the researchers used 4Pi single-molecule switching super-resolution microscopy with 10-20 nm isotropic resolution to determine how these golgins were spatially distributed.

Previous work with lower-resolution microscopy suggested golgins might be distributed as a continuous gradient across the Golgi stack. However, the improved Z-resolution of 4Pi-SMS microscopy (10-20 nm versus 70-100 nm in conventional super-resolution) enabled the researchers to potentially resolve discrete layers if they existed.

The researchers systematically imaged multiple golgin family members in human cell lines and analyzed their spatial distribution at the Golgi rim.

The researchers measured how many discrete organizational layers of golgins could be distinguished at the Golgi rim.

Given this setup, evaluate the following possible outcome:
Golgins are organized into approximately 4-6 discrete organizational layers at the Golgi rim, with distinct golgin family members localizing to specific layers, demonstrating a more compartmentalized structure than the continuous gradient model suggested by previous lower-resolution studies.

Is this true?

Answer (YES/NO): YES